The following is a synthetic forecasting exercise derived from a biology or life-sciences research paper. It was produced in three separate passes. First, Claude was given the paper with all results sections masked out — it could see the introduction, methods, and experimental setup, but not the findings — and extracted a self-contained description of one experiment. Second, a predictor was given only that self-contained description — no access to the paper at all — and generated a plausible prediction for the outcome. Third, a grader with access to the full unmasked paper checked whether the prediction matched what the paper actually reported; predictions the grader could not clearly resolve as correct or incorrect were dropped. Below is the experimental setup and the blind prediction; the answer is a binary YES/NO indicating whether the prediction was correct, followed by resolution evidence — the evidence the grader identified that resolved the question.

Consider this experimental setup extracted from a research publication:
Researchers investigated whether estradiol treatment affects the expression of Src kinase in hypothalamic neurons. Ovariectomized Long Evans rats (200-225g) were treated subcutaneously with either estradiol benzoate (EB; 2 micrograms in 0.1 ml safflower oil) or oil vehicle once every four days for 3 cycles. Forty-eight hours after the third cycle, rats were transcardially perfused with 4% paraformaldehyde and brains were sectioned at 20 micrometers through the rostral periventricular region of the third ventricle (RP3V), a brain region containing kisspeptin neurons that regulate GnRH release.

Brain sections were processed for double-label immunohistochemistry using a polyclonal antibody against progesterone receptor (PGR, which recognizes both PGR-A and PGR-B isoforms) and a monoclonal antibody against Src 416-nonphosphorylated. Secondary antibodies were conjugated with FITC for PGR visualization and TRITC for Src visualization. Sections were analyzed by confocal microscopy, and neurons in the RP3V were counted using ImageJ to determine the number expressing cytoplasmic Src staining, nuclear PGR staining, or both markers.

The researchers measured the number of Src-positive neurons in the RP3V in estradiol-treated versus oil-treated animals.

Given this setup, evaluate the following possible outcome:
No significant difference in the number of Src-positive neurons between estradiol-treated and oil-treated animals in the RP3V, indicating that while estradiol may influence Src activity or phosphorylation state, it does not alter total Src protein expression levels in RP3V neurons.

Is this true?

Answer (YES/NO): YES